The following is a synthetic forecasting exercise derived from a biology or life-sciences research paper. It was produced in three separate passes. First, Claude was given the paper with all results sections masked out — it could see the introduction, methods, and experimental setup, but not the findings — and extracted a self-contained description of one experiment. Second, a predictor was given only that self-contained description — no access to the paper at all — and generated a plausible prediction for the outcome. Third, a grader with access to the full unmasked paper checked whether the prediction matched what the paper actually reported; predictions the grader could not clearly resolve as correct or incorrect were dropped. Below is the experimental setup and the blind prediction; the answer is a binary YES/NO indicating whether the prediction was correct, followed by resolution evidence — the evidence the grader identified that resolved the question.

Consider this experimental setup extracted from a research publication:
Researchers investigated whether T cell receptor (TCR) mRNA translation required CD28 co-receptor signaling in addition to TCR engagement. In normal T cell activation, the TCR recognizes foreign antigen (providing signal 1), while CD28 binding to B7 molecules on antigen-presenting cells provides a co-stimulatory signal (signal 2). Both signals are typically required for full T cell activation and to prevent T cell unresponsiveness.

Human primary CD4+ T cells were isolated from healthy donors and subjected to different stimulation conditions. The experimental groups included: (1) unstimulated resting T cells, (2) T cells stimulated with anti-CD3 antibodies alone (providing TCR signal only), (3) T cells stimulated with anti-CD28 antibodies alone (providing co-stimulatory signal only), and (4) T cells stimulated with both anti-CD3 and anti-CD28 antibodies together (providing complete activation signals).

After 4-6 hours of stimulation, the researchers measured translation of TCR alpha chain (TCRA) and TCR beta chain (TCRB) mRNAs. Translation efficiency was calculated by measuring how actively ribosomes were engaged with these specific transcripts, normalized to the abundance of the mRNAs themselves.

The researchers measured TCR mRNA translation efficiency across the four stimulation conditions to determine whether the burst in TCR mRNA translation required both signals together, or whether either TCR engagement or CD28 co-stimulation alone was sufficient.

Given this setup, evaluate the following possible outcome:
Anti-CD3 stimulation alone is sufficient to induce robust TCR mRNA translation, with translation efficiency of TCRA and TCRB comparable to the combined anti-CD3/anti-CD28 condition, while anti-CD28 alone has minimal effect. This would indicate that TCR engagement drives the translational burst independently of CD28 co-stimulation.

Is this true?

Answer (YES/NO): NO